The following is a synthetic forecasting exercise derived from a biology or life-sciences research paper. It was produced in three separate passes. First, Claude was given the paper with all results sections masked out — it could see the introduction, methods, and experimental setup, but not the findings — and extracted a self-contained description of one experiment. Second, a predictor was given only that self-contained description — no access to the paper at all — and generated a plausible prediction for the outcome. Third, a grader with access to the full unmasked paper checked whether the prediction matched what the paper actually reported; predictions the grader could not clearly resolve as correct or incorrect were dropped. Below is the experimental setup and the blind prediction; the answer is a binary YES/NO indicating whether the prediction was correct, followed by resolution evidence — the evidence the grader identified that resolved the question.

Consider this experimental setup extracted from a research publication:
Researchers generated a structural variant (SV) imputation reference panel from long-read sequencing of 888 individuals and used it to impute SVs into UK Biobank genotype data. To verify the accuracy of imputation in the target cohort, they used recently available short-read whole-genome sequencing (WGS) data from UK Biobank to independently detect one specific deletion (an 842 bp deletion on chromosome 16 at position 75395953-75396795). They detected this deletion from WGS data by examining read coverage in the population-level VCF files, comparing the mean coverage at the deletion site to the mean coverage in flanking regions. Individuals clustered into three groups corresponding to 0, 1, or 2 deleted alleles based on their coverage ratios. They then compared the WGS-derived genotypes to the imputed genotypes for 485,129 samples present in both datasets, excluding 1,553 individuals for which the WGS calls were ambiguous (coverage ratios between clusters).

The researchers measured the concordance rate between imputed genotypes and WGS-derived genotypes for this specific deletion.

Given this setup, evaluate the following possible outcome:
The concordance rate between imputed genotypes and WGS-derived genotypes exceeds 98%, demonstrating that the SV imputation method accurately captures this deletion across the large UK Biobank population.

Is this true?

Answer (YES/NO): YES